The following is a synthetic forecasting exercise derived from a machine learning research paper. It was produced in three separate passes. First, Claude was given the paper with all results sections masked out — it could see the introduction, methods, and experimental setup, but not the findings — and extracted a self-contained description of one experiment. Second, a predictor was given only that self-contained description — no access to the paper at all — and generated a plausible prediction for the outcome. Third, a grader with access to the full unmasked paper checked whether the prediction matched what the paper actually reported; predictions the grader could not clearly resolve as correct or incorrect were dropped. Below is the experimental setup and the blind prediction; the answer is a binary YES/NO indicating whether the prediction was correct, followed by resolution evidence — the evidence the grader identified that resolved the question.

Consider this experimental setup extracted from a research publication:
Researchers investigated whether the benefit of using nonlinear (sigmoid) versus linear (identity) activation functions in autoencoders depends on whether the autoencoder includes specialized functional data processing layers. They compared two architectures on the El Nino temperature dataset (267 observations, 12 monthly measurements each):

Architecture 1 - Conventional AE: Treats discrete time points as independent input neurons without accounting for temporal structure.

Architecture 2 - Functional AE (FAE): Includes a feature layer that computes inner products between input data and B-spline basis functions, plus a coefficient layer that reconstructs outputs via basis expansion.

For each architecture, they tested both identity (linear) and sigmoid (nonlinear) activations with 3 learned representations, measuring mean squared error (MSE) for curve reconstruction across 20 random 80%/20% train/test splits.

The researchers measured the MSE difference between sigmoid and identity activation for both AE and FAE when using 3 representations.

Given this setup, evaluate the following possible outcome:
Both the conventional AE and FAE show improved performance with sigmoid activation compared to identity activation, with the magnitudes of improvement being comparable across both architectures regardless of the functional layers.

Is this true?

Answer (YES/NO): NO